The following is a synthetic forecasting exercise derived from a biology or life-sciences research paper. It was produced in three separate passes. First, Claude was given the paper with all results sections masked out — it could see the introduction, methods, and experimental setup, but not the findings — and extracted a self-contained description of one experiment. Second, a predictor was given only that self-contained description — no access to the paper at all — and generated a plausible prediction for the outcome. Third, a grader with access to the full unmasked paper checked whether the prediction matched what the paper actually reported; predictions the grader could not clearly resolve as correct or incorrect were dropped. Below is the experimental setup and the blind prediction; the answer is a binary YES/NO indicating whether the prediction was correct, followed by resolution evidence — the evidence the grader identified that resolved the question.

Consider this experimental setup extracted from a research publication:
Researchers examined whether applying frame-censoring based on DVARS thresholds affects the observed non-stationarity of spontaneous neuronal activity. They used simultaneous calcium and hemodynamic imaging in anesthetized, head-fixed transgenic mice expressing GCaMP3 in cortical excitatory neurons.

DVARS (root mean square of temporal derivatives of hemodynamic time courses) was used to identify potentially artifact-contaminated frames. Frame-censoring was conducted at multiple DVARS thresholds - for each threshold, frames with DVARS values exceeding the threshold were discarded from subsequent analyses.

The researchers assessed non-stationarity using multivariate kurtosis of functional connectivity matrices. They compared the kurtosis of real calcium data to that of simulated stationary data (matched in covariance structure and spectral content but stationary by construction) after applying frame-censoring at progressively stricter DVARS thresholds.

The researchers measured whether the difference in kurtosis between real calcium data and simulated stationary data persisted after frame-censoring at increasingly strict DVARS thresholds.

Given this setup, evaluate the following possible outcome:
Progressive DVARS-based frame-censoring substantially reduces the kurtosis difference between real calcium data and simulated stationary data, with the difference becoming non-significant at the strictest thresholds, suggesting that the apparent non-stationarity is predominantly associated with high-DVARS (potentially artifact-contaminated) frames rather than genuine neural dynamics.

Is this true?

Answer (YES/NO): NO